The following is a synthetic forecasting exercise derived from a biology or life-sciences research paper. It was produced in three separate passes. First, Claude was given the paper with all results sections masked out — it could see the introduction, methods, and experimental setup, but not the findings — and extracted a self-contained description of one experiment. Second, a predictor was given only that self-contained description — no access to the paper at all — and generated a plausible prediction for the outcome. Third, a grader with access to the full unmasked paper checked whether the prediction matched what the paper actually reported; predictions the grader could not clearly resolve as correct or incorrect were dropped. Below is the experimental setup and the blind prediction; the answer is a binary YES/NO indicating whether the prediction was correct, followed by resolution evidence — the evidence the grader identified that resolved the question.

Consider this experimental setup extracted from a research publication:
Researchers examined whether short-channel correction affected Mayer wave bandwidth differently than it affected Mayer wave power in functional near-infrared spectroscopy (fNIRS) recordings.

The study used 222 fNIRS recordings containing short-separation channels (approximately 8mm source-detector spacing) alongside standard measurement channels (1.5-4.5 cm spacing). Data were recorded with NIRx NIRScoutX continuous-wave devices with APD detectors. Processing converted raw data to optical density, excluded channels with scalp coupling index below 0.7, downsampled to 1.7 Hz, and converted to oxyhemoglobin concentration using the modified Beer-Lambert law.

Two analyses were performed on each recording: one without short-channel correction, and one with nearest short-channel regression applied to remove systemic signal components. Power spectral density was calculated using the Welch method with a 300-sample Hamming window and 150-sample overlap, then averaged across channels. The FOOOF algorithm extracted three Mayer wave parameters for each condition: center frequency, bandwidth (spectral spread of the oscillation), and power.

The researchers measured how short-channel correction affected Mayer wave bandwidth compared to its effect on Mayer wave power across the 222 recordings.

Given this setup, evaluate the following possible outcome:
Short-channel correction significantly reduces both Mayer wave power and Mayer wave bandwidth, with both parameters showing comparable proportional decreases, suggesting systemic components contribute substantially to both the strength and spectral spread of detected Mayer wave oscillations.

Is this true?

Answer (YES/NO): NO